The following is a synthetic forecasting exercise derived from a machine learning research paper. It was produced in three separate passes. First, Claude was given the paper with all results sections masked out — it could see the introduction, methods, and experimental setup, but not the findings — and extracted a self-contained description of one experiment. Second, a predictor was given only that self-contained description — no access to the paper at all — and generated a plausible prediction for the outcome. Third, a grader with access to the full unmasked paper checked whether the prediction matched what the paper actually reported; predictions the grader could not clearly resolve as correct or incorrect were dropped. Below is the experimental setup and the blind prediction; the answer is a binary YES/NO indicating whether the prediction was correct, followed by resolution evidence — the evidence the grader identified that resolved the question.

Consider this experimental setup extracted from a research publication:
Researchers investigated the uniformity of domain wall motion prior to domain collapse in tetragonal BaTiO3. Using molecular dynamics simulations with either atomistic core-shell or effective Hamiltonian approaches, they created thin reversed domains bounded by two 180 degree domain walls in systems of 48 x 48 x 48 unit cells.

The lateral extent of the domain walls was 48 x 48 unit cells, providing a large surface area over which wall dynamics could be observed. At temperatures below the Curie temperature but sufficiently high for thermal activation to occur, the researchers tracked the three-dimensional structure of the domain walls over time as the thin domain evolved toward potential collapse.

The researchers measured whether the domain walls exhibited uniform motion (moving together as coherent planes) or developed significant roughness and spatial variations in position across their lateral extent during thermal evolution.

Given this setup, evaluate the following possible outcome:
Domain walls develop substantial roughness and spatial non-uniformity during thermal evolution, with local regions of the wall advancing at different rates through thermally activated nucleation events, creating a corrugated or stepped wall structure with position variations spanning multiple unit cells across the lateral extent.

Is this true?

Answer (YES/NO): YES